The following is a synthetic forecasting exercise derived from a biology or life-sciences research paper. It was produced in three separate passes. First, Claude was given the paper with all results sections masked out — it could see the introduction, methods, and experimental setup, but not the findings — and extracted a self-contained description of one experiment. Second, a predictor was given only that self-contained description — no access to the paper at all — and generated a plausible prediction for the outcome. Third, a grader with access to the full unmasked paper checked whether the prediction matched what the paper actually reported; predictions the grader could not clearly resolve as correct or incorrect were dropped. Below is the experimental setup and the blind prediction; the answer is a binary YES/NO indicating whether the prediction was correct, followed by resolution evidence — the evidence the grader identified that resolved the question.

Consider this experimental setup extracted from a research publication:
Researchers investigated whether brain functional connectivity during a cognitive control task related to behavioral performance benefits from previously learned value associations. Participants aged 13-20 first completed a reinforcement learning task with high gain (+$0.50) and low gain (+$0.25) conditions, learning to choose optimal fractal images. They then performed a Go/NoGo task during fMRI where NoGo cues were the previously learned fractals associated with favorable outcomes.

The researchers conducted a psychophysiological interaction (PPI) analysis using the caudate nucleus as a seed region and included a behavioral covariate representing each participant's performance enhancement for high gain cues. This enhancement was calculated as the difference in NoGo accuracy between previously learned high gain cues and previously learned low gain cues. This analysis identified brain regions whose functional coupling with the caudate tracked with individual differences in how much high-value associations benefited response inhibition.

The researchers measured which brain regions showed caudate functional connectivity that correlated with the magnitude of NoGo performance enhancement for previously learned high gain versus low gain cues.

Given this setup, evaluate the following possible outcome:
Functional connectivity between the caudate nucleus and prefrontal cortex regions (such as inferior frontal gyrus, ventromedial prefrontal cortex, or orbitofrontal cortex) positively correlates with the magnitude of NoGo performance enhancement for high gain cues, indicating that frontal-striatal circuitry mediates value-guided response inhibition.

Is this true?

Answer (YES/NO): NO